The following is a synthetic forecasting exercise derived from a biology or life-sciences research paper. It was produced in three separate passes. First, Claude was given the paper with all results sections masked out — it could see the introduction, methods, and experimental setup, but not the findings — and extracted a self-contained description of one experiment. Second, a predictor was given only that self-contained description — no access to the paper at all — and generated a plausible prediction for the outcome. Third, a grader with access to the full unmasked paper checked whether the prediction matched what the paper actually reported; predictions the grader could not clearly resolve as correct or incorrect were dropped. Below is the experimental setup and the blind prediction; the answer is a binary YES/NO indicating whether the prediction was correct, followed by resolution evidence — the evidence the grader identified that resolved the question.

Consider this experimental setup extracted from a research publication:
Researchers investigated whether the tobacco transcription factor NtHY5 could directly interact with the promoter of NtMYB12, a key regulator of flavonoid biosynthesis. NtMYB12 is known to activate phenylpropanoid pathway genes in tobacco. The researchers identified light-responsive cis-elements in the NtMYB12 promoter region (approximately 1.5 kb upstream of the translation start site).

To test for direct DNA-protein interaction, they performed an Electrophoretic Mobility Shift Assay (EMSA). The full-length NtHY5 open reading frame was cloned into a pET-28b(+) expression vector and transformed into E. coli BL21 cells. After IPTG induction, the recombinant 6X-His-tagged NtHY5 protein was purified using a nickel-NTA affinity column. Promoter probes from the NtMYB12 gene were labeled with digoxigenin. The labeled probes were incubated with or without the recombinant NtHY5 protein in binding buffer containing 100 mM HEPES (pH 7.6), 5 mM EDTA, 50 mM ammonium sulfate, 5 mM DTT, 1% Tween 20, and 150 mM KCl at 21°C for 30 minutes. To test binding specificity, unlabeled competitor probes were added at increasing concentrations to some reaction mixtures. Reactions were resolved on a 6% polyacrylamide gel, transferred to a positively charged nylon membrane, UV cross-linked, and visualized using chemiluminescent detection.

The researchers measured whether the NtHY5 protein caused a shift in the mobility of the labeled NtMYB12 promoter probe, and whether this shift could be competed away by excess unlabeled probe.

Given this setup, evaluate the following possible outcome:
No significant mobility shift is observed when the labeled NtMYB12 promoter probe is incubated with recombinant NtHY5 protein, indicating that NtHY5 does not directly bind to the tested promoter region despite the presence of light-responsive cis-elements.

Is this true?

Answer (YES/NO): NO